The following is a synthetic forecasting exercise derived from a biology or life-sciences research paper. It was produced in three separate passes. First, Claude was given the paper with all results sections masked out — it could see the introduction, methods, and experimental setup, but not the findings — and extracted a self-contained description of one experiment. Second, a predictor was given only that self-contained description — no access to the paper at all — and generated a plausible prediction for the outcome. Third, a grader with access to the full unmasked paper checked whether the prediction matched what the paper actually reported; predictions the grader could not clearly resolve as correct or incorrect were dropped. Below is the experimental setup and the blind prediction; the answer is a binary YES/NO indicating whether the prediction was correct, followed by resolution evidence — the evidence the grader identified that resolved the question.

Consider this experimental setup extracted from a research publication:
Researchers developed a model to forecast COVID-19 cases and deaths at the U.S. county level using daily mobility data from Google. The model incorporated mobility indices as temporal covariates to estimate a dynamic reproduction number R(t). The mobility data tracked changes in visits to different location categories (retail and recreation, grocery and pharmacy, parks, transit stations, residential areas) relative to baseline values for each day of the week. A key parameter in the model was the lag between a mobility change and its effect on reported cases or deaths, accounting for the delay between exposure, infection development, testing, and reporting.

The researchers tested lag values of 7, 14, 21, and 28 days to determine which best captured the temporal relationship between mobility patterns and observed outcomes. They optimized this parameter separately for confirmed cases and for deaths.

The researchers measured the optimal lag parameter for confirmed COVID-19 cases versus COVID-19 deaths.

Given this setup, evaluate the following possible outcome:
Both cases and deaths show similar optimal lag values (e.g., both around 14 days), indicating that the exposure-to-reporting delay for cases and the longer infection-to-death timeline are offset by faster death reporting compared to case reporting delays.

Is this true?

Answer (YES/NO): NO